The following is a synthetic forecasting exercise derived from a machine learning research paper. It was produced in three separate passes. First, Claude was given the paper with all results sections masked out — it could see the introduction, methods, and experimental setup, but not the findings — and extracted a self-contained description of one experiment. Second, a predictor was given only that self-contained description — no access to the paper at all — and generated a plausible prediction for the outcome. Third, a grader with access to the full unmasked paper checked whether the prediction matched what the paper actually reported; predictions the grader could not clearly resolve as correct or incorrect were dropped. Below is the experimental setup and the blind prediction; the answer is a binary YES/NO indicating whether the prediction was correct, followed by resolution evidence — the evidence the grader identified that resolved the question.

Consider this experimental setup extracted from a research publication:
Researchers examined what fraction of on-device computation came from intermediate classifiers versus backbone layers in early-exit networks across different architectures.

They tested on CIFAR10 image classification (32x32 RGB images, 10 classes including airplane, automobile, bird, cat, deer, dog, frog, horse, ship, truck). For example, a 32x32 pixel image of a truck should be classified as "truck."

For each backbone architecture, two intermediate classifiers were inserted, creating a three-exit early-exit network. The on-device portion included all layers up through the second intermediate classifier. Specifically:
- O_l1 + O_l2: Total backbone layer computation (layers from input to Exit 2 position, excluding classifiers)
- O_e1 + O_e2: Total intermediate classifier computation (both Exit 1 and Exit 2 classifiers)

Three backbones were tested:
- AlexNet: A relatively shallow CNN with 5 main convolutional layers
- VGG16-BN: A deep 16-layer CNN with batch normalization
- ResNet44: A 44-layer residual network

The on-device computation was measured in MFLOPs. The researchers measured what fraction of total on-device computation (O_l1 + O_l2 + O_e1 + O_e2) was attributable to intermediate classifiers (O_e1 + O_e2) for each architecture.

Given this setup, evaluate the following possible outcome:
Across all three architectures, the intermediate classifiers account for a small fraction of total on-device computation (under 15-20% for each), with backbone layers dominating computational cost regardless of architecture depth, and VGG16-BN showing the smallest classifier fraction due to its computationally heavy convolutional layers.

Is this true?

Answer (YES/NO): NO